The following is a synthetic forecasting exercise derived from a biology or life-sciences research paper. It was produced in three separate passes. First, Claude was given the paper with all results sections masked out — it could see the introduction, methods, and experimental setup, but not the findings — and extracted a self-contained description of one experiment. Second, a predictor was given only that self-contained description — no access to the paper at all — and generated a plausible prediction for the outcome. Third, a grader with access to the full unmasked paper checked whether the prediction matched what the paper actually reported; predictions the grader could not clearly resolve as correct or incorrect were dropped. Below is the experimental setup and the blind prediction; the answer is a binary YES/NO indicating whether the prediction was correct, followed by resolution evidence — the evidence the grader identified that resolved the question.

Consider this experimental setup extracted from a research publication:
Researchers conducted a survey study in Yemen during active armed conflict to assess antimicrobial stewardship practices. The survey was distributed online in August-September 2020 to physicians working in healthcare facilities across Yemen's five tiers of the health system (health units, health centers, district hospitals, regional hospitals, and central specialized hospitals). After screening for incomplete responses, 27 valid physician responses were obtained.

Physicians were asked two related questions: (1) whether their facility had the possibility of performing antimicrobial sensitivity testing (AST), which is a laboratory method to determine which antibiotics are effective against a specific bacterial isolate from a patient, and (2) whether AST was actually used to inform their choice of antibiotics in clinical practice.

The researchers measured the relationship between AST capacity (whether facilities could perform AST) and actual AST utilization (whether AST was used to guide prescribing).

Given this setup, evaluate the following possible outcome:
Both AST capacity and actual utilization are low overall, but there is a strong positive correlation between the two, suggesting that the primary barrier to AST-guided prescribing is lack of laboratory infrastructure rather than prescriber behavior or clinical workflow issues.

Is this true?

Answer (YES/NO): NO